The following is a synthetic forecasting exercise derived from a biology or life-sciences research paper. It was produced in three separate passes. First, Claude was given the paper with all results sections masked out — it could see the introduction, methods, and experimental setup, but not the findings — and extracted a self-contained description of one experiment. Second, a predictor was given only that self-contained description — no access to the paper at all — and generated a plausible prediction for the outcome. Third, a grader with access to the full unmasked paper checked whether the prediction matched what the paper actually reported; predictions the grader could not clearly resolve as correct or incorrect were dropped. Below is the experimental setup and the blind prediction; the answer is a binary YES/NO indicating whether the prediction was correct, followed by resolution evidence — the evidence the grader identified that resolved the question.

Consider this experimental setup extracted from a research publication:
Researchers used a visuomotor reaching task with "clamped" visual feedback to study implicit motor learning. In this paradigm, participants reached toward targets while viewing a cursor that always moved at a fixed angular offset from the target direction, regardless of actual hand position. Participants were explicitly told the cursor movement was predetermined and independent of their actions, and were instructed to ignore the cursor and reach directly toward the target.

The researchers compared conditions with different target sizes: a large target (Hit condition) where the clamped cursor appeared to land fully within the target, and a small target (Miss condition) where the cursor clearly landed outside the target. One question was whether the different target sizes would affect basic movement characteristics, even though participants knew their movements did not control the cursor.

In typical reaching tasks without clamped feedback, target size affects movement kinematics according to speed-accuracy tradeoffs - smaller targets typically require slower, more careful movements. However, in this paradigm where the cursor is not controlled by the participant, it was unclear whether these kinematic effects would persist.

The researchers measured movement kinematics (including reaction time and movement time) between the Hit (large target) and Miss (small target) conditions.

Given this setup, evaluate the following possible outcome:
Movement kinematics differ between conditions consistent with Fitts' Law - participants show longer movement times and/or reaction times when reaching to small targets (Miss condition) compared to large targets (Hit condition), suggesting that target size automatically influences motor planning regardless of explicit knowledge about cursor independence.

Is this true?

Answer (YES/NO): NO